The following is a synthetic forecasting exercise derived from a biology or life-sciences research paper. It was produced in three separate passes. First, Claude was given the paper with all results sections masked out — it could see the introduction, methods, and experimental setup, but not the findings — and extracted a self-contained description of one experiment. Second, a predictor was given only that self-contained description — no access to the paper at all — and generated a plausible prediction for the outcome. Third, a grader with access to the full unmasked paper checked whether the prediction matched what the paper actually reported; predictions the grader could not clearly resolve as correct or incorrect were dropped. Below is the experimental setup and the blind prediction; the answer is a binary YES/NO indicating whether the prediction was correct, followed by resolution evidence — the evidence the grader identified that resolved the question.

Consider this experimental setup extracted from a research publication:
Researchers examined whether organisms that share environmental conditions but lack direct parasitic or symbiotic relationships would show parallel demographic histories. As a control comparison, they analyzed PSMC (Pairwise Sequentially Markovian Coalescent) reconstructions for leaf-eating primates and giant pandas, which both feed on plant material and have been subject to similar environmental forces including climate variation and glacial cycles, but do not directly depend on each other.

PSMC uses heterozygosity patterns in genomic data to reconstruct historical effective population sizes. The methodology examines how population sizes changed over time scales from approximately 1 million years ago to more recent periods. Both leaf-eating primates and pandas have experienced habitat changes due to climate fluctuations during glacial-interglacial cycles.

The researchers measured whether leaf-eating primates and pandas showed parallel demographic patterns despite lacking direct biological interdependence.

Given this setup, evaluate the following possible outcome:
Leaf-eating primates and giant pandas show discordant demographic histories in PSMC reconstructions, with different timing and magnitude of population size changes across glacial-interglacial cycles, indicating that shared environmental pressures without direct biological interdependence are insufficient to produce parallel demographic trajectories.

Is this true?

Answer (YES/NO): NO